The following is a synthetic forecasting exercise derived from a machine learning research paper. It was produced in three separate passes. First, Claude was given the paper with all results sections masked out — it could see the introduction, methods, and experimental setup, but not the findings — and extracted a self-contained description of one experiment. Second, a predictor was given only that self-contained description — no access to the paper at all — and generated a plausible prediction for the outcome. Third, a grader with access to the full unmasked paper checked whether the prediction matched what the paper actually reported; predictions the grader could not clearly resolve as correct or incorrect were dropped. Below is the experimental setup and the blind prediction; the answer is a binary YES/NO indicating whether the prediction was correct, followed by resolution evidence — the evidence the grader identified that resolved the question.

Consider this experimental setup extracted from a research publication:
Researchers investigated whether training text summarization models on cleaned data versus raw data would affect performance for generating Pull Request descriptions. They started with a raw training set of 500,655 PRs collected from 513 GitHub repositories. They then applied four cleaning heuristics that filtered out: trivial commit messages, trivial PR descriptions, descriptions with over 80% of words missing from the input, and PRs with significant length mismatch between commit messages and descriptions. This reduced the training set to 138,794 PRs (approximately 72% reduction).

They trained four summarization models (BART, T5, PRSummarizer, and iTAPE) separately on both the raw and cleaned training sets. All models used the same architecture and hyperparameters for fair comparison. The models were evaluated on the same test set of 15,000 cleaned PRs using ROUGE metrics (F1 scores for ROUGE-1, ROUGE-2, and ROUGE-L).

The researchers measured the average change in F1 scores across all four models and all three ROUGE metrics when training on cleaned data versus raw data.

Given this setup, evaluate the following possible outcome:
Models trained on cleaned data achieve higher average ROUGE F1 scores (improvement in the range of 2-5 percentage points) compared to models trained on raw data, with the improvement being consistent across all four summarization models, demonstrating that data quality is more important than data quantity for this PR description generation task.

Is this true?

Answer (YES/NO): YES